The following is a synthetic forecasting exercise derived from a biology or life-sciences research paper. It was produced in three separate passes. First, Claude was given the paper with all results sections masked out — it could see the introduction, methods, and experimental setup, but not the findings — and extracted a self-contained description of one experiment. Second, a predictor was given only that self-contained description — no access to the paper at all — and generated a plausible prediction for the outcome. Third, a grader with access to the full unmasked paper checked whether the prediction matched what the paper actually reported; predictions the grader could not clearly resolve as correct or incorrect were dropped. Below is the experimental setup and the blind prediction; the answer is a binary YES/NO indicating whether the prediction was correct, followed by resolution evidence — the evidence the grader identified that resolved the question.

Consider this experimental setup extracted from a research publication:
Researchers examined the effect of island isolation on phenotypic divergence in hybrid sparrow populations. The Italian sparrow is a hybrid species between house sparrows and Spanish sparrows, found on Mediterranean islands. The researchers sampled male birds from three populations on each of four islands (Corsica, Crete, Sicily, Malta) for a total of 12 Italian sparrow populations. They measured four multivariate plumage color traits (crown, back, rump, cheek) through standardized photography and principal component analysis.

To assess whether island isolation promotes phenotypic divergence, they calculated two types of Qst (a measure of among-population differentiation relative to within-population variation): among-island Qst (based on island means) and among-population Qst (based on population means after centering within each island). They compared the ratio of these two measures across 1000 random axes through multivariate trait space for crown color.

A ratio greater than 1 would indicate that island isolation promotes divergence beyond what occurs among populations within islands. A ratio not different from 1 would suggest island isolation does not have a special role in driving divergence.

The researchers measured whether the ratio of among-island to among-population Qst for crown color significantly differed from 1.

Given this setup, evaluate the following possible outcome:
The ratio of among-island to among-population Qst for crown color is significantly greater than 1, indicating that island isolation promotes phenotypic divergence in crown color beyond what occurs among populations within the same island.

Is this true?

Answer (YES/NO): YES